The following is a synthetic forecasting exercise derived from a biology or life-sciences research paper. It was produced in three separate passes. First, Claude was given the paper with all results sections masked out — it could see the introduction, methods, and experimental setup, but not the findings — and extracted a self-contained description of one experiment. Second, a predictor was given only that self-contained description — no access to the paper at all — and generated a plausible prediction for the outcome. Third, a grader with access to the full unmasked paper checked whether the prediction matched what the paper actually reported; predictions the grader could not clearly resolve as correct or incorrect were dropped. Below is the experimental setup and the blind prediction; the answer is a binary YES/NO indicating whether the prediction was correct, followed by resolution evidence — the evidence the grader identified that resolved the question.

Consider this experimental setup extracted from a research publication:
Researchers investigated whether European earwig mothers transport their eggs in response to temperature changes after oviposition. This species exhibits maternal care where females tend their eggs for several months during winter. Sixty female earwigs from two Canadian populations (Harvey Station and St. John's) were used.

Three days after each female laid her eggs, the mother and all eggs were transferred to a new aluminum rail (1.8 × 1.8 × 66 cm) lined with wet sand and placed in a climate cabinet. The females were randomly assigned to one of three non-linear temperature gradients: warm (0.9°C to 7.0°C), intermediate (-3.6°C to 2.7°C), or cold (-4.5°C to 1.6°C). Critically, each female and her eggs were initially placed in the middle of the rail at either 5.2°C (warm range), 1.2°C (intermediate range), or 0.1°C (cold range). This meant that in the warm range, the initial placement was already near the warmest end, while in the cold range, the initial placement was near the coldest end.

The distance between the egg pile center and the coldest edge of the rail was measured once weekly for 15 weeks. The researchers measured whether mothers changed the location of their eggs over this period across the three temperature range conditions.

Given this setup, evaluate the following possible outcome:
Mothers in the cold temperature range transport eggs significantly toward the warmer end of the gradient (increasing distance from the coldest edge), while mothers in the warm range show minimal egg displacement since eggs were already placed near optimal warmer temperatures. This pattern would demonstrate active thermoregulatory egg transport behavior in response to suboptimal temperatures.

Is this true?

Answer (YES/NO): NO